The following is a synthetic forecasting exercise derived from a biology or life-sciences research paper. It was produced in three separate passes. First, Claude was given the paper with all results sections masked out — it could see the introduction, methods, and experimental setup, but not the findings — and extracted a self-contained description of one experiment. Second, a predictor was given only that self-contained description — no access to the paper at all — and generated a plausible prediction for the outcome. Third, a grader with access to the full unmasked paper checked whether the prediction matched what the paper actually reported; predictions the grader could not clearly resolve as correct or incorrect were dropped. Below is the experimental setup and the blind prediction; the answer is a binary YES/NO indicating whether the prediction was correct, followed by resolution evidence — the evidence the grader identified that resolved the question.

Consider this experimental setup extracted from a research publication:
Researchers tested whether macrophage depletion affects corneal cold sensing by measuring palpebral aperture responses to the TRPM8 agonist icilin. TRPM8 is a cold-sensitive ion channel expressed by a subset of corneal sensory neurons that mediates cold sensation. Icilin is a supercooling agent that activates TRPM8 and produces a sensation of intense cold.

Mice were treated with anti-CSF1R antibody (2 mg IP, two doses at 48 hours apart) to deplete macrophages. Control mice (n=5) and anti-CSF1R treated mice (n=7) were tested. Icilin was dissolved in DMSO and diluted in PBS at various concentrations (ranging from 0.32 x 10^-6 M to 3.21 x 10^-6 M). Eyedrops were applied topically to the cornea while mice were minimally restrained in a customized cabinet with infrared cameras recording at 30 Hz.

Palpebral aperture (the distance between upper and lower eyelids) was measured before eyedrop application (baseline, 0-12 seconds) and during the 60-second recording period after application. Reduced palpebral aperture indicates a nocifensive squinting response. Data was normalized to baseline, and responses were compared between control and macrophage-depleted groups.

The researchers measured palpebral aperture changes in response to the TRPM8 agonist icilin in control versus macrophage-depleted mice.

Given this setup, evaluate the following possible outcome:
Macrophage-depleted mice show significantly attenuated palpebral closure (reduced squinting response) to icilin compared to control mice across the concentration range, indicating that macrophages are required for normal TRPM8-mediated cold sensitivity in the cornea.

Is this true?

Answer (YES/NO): NO